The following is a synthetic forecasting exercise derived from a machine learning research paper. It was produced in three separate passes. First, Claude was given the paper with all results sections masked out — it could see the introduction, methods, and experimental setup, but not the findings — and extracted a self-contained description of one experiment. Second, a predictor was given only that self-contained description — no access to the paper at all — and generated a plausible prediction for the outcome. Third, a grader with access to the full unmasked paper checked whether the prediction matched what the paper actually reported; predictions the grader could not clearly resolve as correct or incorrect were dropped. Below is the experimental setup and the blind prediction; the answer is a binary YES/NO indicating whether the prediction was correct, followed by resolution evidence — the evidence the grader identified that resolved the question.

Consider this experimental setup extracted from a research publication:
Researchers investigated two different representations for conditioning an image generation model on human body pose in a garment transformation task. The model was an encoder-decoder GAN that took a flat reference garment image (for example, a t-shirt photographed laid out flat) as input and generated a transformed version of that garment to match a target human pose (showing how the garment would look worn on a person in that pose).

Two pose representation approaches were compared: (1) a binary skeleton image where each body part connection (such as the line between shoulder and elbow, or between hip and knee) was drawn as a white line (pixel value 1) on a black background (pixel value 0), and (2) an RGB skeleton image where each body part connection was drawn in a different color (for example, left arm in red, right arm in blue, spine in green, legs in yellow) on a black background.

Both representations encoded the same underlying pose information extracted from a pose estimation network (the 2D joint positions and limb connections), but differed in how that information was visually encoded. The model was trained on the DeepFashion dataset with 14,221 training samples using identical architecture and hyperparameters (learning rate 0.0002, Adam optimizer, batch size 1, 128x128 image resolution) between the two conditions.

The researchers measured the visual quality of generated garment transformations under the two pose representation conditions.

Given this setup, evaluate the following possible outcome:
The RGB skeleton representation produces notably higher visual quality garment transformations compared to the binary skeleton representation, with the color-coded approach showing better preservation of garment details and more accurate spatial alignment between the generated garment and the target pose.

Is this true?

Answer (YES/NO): NO